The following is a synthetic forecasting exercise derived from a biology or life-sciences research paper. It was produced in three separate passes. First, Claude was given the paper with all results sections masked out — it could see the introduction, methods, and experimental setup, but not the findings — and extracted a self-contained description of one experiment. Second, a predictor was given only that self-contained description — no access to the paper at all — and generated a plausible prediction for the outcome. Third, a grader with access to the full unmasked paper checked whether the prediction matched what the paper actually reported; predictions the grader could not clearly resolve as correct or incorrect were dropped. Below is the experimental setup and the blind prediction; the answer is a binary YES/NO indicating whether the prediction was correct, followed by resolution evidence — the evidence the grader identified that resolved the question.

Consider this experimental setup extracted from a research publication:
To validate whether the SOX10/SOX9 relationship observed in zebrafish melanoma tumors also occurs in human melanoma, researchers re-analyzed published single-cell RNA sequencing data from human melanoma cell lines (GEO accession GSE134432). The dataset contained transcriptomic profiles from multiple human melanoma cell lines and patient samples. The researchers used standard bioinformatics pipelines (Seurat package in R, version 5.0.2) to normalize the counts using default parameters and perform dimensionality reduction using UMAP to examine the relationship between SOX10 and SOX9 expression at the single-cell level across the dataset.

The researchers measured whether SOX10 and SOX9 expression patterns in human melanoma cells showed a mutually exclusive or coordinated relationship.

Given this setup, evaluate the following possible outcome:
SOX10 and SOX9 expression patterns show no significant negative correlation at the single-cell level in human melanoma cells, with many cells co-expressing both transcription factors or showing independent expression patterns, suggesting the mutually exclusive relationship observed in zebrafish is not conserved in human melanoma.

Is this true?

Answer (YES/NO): NO